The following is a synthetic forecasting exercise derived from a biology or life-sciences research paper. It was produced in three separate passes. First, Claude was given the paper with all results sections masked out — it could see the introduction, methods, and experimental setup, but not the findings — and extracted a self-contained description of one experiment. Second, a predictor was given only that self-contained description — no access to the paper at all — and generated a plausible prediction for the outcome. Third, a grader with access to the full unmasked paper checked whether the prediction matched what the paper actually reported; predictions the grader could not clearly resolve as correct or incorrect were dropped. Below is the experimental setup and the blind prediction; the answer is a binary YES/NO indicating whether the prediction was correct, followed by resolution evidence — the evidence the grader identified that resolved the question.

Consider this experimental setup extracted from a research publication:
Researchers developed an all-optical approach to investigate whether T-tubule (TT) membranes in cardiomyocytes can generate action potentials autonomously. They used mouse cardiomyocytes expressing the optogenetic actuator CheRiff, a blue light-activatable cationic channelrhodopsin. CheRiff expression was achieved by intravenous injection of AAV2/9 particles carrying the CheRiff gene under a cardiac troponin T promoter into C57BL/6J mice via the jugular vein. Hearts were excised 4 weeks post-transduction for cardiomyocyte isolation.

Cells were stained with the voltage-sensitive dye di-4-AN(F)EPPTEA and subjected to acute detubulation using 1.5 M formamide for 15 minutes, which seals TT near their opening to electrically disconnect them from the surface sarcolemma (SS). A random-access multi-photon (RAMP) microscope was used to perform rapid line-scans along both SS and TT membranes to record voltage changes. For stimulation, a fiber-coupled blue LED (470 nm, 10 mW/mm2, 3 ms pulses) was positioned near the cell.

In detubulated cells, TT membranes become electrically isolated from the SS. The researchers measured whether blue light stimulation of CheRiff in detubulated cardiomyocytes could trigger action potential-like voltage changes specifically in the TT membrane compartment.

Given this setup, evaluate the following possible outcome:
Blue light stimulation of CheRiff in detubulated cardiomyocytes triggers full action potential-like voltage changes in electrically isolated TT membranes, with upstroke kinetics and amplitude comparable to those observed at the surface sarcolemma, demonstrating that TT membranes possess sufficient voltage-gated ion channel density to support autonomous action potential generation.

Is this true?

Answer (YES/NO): NO